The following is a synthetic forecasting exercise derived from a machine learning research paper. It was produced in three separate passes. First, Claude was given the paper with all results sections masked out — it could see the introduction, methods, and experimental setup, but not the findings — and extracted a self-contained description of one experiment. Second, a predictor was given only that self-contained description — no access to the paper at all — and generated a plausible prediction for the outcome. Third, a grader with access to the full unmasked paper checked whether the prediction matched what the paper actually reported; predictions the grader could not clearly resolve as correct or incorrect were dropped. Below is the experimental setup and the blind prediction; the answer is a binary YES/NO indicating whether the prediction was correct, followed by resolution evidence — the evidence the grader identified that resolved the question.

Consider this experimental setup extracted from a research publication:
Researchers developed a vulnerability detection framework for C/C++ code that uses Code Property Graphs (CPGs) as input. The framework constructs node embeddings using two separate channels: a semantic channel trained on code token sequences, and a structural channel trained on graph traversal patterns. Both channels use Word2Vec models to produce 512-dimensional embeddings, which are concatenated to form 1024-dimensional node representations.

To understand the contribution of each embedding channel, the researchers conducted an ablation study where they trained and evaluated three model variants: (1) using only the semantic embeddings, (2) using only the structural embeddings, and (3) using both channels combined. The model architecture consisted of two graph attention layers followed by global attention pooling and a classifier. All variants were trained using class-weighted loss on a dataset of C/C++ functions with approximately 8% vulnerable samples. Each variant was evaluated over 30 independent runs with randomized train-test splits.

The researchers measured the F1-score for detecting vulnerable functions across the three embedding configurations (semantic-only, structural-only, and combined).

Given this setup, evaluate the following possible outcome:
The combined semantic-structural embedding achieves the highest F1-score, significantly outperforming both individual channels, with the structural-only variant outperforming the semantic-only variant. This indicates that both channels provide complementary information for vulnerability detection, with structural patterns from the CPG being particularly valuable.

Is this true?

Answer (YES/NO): YES